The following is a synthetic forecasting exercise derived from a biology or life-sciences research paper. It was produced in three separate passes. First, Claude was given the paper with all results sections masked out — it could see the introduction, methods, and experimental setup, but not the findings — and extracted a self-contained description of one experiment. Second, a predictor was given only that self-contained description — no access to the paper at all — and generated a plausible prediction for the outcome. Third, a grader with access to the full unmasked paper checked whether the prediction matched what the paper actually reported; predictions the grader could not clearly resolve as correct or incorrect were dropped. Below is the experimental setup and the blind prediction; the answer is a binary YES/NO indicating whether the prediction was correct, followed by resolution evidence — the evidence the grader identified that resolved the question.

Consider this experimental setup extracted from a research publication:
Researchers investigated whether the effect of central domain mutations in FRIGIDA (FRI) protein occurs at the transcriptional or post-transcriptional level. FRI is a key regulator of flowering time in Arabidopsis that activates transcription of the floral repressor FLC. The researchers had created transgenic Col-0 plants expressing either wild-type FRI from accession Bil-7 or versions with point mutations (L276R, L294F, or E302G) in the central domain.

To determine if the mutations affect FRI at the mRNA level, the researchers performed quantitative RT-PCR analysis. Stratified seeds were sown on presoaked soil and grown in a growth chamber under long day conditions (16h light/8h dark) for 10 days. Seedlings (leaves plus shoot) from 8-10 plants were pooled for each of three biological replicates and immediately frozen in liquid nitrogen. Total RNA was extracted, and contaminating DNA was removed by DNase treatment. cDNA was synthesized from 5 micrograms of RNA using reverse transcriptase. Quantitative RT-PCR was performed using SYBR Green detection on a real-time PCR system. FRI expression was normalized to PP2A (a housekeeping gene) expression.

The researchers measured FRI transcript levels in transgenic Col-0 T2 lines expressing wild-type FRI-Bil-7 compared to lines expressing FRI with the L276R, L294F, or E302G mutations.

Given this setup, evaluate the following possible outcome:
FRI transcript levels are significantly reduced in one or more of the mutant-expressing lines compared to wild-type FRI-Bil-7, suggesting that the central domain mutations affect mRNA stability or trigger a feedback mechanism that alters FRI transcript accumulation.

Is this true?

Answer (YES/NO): NO